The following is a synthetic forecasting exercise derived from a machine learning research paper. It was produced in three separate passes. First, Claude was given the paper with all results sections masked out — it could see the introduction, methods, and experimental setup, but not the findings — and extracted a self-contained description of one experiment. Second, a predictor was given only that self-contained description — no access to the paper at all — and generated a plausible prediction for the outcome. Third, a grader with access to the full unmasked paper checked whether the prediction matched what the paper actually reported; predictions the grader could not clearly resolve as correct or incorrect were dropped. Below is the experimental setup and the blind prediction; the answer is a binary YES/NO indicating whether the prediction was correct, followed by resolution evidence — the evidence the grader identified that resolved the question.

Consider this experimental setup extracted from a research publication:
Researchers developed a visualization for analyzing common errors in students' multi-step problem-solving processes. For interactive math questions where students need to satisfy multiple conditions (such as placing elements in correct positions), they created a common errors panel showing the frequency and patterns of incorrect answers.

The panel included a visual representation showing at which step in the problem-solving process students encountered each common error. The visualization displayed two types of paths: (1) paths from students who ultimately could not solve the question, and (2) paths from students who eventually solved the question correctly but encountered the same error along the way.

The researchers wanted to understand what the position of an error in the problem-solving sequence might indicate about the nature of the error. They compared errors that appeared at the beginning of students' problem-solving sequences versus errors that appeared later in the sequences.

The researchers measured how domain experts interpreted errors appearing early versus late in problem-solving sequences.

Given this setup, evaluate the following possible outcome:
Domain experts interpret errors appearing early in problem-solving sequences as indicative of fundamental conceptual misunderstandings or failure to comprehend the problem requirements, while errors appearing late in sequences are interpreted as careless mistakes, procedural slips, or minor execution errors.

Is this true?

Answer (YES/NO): NO